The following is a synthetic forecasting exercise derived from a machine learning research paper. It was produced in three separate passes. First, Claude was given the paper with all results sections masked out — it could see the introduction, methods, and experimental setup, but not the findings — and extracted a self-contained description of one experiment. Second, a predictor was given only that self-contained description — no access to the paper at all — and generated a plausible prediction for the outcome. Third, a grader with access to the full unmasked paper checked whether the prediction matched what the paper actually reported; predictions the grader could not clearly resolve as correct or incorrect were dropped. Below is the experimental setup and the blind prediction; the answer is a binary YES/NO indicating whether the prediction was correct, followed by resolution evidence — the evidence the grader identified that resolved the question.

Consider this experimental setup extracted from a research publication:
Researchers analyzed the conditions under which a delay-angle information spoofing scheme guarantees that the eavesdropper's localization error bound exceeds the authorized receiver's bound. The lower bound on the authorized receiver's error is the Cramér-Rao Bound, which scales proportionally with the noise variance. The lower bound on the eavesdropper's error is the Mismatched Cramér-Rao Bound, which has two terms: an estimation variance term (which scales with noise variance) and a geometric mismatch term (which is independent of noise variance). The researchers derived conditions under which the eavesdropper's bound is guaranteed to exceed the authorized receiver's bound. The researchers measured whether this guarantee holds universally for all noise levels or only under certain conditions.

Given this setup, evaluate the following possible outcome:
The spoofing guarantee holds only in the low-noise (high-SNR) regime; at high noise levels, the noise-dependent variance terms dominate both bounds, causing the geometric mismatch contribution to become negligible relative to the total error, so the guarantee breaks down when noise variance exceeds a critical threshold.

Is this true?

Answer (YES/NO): YES